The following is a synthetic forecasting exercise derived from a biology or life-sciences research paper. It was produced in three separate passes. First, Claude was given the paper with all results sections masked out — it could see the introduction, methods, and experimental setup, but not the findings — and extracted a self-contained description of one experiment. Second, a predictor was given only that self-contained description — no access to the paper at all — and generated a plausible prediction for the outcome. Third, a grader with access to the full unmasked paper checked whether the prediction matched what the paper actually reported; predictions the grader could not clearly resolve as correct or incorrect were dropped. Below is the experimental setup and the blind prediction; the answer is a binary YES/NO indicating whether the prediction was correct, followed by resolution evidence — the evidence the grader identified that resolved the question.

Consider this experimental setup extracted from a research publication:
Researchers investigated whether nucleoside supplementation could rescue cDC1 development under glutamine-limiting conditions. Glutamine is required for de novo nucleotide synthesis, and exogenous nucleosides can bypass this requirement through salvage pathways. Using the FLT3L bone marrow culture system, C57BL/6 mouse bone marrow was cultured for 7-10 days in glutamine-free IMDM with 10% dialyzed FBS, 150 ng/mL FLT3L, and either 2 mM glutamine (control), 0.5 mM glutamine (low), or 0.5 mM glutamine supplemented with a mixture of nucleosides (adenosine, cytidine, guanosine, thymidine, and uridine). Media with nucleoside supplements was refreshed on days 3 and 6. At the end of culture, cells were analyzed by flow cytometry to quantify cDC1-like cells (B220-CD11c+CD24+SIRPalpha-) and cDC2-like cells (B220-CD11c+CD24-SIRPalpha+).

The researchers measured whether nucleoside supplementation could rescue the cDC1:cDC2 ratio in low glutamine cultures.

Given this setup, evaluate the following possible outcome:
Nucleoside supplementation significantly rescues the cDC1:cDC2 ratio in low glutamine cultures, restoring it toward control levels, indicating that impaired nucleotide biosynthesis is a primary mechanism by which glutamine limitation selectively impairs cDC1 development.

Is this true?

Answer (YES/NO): NO